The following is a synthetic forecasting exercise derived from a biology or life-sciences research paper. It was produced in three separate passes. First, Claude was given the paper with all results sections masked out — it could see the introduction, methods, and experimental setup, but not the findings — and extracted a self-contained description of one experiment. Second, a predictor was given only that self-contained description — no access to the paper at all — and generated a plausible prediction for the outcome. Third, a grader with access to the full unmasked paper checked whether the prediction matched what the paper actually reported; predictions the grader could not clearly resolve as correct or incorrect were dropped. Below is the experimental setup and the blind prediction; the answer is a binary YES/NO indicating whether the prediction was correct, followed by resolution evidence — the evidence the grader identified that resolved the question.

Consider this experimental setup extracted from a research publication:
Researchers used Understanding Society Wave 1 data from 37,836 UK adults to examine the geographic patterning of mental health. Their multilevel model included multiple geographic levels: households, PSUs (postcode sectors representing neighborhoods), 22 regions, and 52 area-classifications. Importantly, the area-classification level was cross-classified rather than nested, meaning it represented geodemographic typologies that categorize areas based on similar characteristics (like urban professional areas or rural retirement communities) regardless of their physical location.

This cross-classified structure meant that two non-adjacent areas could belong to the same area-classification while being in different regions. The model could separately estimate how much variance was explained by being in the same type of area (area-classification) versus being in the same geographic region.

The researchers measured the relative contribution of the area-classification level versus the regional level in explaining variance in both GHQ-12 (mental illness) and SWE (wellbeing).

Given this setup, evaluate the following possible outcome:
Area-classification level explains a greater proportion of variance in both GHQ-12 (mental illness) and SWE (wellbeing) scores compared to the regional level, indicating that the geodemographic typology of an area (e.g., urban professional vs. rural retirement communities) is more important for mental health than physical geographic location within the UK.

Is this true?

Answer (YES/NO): YES